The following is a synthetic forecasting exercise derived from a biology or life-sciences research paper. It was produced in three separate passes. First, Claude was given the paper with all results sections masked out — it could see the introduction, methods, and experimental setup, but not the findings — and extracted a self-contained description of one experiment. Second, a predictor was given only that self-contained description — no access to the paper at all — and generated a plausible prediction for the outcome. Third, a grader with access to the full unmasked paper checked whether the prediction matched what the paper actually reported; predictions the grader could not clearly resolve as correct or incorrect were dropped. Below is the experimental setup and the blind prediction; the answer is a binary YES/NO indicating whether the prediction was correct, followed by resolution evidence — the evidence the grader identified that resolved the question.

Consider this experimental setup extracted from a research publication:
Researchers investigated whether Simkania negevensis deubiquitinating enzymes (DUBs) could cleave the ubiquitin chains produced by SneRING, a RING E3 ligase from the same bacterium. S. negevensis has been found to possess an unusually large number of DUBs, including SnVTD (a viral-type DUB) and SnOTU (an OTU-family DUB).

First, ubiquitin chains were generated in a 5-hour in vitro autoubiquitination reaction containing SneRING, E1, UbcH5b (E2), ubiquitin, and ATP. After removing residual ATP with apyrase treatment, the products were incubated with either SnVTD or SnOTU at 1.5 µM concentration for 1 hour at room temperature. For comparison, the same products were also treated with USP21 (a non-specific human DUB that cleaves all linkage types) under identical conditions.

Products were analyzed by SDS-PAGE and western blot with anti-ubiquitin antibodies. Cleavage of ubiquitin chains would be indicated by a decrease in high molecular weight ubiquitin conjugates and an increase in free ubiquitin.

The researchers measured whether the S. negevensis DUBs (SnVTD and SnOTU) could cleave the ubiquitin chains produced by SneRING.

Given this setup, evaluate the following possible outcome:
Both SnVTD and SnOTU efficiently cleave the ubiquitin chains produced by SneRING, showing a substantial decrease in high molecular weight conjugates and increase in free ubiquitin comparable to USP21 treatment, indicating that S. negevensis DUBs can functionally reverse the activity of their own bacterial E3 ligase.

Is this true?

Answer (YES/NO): NO